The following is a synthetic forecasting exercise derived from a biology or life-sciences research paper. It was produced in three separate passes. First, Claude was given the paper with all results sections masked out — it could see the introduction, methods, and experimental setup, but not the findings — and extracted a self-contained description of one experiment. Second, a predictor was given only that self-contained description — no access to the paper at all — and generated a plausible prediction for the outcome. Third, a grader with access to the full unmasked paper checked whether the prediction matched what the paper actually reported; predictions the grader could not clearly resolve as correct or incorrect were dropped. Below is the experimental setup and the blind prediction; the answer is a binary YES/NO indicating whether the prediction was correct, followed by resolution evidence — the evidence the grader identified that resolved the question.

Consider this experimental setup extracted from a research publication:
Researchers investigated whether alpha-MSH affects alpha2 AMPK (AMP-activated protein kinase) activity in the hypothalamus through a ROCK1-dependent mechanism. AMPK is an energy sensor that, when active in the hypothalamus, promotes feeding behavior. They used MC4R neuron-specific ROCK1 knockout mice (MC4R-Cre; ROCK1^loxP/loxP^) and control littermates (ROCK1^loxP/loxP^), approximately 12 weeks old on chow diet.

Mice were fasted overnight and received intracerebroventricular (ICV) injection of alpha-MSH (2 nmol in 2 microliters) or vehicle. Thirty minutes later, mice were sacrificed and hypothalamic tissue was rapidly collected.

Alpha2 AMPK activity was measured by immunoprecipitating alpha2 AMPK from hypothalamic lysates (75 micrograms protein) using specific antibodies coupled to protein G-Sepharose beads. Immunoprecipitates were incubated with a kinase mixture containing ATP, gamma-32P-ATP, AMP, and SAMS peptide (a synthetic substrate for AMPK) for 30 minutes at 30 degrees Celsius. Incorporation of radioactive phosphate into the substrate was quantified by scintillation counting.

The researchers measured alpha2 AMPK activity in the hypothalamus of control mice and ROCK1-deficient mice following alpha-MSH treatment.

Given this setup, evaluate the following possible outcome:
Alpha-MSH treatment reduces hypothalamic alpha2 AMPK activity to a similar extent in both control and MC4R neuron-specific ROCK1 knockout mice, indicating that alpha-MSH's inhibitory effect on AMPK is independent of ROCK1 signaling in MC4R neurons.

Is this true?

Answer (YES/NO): NO